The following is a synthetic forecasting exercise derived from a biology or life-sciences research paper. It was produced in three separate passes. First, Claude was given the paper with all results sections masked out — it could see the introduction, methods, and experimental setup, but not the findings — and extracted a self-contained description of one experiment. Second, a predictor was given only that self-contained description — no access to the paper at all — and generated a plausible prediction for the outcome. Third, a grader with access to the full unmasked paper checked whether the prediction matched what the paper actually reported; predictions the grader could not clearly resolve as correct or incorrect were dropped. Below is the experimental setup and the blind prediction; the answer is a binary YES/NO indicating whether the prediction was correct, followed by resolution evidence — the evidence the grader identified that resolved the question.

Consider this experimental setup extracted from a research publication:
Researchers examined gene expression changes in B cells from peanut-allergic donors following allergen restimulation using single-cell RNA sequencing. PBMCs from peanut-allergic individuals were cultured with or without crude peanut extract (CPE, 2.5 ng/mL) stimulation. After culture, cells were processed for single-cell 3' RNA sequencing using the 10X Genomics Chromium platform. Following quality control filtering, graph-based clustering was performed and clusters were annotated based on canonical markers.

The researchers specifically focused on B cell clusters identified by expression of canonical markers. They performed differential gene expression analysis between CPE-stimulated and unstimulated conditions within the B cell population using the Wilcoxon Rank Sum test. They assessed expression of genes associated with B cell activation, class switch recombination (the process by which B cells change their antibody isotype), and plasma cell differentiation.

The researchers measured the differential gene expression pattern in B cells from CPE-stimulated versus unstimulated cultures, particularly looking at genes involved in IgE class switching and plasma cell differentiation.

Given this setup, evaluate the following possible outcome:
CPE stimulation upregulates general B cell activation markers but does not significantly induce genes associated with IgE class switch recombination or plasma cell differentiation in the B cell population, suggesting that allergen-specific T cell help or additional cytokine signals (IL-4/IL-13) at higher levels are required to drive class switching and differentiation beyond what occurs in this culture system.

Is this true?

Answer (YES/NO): NO